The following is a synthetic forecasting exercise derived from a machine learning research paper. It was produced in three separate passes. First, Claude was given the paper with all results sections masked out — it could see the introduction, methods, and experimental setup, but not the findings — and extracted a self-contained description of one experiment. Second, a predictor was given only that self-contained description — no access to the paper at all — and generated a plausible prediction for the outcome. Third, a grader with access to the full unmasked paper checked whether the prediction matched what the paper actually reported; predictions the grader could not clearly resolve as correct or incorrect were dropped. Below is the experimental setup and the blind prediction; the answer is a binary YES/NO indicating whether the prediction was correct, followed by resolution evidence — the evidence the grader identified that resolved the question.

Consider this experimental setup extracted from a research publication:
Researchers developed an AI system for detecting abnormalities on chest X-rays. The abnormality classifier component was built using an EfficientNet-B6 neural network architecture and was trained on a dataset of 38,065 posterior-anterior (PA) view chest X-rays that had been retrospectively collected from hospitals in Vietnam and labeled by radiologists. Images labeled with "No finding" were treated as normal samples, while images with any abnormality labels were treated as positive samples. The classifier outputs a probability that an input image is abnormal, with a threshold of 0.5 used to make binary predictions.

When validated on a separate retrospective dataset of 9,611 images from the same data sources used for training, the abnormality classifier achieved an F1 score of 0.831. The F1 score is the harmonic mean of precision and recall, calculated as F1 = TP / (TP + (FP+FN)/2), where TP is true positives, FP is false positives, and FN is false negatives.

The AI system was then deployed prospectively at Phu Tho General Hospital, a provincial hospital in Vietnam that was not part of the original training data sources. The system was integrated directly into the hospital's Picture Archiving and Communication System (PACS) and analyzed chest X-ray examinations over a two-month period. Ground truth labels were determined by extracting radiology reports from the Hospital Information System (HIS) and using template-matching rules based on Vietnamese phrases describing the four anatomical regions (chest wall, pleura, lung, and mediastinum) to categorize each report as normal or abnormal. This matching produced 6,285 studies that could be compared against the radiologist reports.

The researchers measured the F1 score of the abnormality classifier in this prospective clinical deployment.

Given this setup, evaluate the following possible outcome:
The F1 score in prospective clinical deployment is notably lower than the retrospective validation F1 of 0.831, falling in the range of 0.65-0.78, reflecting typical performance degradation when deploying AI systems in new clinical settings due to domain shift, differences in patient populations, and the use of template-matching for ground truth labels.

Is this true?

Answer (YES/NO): YES